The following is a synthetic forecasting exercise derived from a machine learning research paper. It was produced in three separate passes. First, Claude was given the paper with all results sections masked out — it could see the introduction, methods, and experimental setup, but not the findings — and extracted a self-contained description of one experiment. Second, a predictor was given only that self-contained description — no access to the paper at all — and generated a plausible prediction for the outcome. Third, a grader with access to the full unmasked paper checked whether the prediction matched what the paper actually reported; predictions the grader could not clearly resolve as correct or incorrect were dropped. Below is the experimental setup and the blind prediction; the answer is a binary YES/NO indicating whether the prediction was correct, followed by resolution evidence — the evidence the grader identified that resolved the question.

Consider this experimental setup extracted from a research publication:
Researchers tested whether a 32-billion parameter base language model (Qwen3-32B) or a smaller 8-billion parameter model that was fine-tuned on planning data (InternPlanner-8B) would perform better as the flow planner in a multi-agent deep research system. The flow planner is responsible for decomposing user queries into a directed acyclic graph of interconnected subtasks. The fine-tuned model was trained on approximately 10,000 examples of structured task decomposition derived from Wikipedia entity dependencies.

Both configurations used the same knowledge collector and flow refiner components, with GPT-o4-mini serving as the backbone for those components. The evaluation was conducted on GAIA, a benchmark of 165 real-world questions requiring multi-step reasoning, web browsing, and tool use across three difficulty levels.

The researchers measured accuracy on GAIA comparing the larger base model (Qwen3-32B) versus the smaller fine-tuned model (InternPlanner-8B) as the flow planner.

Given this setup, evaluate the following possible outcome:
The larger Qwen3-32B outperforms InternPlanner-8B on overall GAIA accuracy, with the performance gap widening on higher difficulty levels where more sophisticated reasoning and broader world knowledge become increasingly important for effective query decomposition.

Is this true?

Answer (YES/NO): NO